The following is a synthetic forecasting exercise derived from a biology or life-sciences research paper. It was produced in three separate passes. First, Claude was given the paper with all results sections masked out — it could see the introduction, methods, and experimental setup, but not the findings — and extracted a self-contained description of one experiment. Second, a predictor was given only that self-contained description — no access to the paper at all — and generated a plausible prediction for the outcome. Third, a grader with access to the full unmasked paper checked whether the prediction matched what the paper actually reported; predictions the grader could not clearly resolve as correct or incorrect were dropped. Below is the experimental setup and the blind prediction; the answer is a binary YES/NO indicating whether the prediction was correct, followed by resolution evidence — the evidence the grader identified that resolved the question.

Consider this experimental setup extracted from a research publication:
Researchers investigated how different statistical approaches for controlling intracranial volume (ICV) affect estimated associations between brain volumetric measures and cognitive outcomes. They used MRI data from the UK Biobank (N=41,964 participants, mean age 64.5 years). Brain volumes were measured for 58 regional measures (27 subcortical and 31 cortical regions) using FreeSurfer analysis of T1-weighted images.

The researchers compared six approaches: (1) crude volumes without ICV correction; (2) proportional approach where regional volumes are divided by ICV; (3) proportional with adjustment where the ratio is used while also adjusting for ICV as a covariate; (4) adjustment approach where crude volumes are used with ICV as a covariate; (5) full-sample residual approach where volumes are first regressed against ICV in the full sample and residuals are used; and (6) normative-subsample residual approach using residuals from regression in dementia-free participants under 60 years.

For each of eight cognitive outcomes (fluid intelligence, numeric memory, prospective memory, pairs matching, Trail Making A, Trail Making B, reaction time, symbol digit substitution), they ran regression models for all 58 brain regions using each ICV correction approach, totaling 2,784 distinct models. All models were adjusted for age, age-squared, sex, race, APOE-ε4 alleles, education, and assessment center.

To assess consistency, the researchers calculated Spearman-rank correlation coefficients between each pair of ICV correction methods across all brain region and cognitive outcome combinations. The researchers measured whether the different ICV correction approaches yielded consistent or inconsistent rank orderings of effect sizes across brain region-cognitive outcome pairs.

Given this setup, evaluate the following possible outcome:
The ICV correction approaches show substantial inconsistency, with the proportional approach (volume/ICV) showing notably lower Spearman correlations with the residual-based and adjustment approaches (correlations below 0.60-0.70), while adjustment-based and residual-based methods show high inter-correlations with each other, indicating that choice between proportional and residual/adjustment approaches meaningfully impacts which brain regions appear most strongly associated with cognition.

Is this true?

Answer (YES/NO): YES